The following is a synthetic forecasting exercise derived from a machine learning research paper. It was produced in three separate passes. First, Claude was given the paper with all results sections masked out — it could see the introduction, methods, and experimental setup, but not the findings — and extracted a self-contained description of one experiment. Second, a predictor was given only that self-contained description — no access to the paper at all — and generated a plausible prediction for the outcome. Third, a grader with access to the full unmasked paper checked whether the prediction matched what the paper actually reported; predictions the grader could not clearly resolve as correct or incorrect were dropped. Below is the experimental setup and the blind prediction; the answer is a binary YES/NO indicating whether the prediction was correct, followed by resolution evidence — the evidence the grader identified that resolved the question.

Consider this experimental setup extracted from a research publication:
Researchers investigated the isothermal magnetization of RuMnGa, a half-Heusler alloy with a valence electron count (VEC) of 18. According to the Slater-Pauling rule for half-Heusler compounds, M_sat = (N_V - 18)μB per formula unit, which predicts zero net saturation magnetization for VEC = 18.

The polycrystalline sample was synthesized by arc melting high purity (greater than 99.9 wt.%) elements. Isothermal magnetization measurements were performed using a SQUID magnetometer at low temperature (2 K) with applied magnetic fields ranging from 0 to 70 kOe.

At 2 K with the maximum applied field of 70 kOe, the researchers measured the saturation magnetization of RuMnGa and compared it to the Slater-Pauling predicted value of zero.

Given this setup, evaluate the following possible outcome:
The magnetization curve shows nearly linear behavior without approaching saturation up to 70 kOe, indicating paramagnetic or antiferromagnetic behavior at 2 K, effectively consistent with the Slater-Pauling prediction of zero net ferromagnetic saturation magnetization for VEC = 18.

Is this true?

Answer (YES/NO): NO